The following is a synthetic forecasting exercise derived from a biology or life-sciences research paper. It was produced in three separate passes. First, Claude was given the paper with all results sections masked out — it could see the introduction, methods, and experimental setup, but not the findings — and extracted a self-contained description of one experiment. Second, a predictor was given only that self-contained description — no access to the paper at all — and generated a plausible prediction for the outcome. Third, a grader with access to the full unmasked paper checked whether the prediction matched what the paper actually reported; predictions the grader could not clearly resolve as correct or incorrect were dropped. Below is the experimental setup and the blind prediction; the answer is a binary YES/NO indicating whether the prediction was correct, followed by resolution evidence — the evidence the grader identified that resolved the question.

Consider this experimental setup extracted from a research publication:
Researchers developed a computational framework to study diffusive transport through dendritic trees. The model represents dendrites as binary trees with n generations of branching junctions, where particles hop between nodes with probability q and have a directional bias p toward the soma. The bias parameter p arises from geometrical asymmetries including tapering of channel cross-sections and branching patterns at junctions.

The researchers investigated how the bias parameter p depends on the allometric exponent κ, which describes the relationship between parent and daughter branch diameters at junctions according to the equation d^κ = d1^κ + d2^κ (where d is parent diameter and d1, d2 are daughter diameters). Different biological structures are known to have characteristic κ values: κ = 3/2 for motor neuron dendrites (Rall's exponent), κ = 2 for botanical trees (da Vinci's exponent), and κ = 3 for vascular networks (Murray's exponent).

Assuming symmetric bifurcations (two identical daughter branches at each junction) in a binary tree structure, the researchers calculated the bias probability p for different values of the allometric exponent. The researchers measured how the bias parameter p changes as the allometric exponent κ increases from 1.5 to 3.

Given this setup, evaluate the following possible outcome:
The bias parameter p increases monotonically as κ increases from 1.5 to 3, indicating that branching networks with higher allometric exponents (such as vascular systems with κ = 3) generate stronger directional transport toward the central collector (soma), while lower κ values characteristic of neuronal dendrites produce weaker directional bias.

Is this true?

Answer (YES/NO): NO